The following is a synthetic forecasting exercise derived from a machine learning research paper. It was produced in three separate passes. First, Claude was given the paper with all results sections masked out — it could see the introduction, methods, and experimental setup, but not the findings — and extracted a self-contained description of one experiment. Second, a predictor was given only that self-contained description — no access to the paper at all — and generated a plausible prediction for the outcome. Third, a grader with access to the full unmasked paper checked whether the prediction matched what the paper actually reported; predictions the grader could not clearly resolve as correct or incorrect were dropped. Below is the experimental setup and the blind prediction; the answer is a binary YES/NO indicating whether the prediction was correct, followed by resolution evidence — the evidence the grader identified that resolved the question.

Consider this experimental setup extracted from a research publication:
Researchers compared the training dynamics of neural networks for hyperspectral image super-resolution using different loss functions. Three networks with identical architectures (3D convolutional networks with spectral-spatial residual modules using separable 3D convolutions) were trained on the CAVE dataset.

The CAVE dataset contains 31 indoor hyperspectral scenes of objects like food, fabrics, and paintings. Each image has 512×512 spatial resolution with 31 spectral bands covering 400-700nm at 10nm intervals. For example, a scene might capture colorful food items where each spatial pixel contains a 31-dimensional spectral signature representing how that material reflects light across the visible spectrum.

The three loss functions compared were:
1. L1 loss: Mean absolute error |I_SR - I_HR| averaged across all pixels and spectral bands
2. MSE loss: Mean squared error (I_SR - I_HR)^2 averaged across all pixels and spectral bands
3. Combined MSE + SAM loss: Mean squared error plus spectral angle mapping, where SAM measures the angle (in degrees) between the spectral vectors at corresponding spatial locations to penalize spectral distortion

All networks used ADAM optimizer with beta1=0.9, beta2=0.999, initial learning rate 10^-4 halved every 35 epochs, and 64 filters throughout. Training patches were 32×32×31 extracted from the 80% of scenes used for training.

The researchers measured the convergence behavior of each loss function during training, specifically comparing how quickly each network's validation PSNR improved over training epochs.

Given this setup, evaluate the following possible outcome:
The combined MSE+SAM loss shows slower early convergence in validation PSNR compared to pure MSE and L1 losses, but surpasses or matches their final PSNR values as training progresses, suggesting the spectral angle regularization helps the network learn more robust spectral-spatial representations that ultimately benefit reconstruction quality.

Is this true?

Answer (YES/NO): NO